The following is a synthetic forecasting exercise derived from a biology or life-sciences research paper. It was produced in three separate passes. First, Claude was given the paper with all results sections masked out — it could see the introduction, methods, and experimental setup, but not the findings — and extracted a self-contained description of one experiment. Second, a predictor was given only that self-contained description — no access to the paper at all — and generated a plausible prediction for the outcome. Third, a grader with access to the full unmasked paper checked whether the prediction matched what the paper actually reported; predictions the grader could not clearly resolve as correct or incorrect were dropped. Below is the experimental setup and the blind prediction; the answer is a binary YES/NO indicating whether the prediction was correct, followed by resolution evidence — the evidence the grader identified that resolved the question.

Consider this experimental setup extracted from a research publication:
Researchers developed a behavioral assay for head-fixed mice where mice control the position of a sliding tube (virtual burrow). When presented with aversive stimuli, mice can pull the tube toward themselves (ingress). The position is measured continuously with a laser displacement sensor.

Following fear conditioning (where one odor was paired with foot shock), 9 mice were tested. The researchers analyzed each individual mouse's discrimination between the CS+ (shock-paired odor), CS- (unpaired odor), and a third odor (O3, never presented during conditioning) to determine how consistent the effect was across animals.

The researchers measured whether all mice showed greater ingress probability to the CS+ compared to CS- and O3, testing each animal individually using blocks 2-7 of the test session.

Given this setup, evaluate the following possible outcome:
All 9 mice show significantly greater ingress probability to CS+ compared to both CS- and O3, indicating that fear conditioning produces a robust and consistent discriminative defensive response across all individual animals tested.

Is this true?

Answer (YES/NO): NO